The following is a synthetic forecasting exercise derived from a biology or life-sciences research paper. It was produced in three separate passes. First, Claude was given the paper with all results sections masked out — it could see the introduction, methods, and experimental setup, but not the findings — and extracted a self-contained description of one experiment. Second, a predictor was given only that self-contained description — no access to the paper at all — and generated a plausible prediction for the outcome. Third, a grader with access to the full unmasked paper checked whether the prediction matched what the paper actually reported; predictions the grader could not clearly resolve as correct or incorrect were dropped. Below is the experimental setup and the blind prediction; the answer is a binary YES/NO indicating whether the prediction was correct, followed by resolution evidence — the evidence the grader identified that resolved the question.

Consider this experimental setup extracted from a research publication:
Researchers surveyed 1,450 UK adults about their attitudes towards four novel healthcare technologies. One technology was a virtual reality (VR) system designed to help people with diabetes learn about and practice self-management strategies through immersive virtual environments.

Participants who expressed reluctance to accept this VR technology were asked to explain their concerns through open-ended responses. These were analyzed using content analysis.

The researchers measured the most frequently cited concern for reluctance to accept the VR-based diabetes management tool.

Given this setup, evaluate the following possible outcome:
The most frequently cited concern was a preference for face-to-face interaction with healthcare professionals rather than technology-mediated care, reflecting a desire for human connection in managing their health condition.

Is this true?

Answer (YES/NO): NO